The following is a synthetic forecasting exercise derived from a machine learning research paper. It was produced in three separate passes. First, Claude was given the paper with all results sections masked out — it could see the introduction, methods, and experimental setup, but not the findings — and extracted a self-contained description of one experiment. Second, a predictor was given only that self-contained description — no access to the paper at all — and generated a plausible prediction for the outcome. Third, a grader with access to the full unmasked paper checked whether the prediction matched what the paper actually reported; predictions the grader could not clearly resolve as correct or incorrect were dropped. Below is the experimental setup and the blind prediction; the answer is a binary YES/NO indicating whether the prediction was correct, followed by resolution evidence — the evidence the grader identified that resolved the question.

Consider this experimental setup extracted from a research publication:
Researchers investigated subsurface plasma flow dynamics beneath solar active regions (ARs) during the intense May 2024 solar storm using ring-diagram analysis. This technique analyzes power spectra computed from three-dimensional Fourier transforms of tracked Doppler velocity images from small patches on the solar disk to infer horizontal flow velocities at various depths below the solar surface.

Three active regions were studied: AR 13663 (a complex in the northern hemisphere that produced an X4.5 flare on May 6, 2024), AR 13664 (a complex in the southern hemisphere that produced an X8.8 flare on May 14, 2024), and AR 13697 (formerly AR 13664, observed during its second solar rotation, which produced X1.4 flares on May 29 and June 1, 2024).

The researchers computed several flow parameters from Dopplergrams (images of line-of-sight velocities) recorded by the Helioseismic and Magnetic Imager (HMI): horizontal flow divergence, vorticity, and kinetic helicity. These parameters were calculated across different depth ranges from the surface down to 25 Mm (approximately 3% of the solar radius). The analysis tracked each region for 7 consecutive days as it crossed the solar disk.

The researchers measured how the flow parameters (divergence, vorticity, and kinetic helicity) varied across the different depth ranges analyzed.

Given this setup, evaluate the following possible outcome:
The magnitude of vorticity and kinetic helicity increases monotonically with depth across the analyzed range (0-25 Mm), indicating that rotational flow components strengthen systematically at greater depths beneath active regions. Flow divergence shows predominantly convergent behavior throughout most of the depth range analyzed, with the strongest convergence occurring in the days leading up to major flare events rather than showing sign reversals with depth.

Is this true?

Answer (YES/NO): NO